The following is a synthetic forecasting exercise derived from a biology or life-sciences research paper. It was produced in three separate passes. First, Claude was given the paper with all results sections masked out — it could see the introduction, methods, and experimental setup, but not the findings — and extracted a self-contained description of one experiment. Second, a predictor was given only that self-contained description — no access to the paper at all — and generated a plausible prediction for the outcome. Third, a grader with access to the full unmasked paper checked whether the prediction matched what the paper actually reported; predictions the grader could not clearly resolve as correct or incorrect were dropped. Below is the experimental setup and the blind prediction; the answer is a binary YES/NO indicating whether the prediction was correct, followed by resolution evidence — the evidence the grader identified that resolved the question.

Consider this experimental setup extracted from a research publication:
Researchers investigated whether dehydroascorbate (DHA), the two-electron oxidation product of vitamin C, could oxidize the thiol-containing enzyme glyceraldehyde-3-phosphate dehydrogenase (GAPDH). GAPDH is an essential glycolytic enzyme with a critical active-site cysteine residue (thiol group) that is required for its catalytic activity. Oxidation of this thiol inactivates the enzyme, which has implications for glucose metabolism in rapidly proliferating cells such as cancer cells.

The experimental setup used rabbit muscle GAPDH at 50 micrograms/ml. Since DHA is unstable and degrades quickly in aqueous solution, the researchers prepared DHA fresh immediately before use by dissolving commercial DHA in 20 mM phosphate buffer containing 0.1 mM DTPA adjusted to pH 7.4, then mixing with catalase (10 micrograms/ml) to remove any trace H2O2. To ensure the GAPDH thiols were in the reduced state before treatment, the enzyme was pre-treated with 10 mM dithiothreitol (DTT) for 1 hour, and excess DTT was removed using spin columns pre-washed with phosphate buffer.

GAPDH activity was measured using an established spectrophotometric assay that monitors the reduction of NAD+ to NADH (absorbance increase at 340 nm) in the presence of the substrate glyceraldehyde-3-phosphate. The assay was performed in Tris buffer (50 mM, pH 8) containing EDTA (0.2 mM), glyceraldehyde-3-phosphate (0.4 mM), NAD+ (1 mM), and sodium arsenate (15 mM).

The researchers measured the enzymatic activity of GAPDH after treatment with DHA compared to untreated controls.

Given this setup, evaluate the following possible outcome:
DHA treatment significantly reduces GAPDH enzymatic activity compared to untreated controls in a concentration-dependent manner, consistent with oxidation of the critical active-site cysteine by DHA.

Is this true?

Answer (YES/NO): YES